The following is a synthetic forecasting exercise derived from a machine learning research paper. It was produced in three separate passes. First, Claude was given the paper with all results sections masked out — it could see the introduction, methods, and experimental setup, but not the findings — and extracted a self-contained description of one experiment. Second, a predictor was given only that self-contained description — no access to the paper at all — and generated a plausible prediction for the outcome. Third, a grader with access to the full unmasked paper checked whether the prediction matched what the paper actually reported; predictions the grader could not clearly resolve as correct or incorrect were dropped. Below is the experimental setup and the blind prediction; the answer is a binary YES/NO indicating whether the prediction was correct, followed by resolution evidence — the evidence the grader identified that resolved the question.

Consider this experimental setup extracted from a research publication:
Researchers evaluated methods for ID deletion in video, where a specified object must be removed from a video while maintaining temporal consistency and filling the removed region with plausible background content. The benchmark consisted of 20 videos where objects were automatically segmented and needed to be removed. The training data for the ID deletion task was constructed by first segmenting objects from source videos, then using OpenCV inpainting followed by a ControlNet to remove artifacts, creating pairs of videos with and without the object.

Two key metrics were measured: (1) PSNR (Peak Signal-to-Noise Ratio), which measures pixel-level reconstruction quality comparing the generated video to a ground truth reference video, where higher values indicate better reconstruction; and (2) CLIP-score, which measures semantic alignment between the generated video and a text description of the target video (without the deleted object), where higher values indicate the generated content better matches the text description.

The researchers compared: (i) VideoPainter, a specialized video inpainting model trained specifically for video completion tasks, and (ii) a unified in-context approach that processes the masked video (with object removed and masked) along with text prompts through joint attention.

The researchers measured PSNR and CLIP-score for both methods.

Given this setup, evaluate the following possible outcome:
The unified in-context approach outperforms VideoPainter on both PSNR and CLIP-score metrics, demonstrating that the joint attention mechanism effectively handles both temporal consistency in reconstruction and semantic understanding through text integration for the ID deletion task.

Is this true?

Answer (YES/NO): NO